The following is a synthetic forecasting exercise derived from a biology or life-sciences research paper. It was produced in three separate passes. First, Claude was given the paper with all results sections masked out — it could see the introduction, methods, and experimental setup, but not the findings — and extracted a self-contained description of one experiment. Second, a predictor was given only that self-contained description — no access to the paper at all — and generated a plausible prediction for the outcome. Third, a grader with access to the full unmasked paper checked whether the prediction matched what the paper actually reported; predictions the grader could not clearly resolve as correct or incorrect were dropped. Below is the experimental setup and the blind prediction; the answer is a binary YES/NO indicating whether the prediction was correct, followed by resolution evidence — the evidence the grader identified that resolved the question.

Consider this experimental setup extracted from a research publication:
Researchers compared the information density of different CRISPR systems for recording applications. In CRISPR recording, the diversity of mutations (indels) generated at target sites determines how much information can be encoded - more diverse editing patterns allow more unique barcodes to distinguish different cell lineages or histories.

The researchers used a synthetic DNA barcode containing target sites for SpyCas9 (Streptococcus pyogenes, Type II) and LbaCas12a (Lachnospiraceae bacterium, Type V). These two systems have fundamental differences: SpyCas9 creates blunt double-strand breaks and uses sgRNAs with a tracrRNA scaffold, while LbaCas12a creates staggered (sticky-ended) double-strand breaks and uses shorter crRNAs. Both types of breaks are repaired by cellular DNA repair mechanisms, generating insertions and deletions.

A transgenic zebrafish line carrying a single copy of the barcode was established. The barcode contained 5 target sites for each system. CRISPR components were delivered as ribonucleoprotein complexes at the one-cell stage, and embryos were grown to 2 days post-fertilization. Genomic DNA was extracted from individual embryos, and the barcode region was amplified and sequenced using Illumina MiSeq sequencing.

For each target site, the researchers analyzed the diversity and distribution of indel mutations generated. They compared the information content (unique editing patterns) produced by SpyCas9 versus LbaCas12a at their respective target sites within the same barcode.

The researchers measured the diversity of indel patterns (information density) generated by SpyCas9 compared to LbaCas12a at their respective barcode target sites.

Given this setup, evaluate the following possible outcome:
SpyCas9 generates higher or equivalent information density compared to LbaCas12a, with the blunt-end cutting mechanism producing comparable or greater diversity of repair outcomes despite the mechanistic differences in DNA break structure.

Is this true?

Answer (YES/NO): NO